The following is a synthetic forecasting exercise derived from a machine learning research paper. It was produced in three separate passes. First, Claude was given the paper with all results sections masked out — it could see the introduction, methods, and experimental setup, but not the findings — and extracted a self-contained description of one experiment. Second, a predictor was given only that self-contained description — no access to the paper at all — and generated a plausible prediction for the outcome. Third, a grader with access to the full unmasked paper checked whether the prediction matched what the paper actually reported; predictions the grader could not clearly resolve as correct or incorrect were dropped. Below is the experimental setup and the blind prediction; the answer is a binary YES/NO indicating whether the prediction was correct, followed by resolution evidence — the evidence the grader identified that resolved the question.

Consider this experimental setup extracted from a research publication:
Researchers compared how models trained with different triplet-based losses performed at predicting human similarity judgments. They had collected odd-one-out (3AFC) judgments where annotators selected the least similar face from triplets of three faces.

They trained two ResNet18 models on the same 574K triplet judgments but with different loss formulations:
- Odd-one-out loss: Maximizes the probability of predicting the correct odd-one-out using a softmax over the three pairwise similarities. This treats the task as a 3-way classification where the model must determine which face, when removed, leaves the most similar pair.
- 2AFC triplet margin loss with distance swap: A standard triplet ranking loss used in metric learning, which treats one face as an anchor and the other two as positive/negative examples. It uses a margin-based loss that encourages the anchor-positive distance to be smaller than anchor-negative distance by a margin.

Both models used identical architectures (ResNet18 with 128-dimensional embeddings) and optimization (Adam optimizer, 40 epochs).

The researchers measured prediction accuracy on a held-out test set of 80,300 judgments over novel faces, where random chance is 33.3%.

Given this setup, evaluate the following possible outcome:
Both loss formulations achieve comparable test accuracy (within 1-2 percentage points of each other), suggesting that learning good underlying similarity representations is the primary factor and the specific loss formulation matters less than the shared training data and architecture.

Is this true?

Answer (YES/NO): NO